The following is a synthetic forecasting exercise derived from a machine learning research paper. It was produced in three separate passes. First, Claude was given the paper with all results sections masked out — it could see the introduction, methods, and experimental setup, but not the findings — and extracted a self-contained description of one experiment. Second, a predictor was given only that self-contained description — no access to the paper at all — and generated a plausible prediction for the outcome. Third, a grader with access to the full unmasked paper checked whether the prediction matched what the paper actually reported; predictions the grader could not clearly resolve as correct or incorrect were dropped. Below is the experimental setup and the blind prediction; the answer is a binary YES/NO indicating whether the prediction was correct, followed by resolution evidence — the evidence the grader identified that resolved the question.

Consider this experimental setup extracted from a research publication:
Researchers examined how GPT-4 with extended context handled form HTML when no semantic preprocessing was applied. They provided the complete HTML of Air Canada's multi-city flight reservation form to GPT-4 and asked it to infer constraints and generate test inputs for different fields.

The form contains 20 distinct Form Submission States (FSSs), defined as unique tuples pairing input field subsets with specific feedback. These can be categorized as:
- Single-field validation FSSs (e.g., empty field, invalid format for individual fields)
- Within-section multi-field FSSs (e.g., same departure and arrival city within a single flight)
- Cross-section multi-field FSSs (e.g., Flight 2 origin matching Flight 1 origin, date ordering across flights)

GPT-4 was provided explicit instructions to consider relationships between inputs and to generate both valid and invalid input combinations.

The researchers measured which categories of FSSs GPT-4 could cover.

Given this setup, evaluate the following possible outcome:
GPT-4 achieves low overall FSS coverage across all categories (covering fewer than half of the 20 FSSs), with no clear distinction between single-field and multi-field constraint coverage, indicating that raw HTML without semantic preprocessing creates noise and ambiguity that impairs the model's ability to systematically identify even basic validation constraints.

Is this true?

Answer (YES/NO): NO